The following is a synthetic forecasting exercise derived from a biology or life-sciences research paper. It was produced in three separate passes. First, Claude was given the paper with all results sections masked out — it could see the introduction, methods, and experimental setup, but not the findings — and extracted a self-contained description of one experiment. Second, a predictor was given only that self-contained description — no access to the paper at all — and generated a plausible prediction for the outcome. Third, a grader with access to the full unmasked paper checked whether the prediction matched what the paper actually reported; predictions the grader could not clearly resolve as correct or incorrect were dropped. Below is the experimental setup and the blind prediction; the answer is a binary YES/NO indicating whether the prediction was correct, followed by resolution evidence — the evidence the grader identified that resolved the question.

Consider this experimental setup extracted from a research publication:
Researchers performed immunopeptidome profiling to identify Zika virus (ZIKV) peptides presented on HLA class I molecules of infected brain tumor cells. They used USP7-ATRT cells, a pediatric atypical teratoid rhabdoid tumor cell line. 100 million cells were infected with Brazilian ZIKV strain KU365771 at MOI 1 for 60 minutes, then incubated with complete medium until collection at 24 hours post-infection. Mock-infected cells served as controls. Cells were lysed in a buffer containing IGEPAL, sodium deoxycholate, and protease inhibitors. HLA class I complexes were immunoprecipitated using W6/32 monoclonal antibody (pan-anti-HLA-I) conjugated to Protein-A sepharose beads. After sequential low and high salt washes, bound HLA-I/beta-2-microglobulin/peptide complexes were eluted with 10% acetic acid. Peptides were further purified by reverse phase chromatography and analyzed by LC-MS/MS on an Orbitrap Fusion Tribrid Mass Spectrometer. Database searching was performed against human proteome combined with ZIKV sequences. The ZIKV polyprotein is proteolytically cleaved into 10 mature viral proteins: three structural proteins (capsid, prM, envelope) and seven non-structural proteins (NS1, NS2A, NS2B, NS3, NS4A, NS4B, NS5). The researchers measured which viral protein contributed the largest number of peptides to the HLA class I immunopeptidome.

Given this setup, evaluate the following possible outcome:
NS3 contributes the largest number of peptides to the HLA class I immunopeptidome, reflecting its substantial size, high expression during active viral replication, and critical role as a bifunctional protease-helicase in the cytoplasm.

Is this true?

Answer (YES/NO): YES